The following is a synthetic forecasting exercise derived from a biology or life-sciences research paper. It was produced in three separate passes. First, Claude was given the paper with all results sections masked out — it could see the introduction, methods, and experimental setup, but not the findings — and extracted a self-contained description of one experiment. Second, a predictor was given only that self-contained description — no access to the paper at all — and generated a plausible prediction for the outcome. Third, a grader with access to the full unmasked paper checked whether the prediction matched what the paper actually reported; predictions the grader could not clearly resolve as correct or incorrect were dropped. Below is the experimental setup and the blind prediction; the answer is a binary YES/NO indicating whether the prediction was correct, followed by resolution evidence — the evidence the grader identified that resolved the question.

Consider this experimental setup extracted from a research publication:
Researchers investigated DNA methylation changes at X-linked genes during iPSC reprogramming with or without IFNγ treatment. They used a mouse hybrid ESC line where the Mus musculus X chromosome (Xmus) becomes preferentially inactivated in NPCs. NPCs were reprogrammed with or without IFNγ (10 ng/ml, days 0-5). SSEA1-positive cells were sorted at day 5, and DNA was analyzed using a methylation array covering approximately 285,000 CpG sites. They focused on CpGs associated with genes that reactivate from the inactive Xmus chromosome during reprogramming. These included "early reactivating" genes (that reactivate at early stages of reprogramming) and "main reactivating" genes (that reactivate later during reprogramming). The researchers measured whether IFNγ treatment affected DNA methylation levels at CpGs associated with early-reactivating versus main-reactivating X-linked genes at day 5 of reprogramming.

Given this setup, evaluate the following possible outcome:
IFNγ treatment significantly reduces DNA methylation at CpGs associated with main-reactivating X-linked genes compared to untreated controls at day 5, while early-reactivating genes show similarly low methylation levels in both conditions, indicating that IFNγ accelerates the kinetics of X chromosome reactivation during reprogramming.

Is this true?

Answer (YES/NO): NO